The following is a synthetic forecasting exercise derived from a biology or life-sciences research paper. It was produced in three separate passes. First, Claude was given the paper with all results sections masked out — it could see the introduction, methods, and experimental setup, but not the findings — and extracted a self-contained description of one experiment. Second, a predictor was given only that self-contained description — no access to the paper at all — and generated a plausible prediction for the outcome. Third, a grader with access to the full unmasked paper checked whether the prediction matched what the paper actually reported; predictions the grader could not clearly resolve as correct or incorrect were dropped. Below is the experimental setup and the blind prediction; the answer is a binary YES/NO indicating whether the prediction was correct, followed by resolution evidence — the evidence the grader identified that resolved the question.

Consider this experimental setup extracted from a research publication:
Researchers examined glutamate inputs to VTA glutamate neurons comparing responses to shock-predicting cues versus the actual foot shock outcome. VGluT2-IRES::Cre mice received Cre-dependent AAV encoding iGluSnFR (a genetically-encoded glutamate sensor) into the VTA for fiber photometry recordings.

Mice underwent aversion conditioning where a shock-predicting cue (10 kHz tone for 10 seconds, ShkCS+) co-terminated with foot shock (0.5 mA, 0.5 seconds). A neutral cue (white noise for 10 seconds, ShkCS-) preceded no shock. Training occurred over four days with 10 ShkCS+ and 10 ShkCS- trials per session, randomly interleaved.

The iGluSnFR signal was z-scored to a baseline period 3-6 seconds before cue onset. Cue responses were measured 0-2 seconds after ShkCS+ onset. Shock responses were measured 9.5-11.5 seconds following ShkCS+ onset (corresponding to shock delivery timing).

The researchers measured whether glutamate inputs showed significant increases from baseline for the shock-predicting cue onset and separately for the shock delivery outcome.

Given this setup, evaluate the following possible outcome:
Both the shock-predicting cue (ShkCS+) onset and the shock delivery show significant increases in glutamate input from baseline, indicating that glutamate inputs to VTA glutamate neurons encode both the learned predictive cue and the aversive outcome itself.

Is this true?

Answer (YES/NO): YES